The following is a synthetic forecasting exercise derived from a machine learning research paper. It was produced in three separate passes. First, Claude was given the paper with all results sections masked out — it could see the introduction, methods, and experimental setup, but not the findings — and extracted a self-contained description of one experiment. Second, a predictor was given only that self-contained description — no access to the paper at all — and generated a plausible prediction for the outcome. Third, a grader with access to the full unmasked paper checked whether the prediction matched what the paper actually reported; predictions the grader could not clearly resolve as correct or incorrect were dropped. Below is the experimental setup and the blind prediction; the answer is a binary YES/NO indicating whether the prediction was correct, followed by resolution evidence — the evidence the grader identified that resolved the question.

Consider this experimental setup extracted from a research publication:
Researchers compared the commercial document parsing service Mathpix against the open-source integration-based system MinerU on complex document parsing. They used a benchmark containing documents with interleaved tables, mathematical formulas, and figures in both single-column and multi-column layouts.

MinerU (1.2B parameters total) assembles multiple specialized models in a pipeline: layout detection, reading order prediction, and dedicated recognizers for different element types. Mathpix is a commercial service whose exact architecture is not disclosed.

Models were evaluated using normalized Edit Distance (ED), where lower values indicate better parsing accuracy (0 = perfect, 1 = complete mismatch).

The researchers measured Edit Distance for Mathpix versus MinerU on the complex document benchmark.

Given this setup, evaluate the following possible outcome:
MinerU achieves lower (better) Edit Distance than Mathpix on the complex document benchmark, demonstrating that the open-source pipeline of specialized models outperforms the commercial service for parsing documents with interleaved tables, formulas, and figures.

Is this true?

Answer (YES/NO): NO